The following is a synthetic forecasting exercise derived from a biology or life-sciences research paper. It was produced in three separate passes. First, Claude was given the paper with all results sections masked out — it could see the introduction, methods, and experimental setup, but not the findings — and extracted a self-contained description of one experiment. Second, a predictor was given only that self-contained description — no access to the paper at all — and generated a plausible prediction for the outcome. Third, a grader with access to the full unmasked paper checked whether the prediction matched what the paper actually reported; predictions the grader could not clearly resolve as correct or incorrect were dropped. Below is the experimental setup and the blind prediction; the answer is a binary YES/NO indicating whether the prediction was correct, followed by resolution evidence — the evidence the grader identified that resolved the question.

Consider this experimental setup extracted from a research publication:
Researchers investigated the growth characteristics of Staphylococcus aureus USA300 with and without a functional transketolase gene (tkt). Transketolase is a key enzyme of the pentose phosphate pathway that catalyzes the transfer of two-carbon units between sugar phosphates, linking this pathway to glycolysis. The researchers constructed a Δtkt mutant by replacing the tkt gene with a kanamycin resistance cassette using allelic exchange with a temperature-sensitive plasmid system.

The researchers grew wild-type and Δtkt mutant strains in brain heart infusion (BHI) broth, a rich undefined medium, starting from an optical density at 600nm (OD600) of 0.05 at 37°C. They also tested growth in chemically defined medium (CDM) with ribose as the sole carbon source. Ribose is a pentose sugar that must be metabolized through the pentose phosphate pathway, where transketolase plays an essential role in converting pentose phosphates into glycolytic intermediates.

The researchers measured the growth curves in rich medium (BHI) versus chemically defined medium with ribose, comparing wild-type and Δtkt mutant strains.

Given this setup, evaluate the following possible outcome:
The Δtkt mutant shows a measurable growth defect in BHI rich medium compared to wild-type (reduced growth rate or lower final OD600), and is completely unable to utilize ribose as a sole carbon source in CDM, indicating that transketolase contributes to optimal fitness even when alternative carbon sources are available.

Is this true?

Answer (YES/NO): YES